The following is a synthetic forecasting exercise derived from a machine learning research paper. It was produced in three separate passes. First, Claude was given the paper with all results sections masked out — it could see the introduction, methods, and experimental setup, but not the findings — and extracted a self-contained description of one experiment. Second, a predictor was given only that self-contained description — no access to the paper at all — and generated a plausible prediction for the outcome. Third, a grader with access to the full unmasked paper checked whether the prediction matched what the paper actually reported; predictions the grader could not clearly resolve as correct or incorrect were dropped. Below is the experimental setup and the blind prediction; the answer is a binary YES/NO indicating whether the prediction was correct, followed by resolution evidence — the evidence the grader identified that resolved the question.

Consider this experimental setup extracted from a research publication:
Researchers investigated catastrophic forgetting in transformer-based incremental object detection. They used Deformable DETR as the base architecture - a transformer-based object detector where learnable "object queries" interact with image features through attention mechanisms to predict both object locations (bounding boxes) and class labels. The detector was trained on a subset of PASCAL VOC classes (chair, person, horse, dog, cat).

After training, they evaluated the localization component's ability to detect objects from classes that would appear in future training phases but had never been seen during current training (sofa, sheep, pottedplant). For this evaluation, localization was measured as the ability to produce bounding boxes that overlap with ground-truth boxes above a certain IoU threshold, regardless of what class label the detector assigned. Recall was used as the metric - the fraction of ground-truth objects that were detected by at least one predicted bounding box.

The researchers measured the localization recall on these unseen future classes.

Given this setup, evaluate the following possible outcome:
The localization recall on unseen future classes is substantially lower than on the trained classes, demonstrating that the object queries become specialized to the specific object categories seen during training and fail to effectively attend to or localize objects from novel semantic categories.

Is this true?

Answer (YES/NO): NO